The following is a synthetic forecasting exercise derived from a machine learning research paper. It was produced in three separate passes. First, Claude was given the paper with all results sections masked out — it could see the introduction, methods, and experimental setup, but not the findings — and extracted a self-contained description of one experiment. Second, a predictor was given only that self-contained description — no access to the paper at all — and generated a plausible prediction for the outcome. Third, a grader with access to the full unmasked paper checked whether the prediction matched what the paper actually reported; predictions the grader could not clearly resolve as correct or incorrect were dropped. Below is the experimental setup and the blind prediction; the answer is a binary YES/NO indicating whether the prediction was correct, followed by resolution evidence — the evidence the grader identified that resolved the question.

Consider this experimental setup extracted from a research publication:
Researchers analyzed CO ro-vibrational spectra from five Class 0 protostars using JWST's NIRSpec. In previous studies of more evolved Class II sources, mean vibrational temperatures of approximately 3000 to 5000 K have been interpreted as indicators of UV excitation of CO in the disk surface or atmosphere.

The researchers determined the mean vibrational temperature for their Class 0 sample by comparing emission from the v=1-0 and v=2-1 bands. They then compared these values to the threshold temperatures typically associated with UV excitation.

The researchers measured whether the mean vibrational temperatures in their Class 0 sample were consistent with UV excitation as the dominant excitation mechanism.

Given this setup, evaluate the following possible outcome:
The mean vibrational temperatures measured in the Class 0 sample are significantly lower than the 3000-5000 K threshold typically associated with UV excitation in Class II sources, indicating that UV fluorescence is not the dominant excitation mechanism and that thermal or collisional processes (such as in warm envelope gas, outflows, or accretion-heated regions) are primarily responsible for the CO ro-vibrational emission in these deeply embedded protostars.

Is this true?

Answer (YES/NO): YES